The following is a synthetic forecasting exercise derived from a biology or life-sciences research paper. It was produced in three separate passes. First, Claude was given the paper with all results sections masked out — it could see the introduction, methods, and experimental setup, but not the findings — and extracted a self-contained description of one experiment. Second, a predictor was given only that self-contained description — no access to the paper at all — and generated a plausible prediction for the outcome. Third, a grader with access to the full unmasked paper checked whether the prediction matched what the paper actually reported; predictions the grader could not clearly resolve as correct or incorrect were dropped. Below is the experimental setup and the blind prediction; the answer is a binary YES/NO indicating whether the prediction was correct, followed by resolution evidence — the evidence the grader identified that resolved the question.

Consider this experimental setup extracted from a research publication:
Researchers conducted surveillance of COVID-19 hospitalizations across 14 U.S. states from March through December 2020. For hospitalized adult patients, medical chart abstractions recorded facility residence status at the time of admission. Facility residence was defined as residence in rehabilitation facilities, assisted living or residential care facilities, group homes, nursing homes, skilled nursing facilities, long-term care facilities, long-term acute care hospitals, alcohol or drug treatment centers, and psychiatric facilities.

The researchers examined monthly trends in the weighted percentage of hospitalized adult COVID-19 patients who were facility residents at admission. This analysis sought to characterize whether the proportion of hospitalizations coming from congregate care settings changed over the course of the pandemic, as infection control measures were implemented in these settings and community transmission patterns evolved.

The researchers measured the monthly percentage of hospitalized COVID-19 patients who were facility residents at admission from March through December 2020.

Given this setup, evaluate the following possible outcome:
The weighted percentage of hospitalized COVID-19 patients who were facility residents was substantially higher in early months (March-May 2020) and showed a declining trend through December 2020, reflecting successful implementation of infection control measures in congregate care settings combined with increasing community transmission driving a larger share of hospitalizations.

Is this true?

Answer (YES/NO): NO